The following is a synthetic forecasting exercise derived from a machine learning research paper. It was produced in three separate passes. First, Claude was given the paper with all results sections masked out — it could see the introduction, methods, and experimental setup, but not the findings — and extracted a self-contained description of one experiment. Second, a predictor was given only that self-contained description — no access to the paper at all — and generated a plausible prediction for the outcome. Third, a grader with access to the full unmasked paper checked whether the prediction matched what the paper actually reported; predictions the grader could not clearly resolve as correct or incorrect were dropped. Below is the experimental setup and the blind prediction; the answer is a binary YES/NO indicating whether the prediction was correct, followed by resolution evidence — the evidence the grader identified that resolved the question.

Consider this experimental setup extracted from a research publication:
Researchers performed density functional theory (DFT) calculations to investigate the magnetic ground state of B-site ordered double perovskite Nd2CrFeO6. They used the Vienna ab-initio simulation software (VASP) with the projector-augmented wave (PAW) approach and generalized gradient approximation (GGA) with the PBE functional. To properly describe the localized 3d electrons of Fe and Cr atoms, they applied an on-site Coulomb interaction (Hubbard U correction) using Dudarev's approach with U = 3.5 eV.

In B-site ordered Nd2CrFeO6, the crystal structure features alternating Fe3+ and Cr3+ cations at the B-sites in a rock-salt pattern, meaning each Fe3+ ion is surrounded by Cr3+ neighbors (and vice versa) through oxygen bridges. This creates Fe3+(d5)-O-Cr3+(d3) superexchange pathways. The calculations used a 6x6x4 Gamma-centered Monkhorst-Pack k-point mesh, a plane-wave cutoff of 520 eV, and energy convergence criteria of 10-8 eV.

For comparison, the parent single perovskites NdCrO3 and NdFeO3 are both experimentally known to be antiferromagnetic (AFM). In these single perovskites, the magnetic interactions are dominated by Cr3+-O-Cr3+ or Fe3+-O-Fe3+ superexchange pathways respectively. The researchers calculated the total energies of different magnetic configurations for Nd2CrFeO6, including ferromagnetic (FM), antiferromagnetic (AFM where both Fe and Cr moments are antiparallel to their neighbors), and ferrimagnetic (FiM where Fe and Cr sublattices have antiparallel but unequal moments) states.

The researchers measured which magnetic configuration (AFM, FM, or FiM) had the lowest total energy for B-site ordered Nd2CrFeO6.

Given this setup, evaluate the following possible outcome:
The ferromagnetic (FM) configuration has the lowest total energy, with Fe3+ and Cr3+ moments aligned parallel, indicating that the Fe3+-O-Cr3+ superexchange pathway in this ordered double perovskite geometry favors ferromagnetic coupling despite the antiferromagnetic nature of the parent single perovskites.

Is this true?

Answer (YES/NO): NO